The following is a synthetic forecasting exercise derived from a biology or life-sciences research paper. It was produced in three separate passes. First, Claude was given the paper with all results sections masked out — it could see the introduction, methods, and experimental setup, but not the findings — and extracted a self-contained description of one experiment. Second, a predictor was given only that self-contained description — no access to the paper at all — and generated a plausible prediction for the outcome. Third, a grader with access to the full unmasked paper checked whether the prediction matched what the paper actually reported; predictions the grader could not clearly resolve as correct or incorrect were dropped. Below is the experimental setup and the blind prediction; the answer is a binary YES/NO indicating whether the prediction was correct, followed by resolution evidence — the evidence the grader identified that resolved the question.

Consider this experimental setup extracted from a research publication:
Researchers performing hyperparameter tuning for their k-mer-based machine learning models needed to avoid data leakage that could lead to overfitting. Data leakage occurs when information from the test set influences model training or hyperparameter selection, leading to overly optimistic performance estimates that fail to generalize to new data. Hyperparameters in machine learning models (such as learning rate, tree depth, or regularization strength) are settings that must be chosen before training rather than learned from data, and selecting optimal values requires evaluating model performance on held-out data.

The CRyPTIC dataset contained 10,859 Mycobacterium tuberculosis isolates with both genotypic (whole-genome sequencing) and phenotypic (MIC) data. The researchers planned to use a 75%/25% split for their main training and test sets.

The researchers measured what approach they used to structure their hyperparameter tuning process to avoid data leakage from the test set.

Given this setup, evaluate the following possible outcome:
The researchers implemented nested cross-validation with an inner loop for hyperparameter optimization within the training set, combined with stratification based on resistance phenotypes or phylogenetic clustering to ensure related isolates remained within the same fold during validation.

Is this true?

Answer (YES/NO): NO